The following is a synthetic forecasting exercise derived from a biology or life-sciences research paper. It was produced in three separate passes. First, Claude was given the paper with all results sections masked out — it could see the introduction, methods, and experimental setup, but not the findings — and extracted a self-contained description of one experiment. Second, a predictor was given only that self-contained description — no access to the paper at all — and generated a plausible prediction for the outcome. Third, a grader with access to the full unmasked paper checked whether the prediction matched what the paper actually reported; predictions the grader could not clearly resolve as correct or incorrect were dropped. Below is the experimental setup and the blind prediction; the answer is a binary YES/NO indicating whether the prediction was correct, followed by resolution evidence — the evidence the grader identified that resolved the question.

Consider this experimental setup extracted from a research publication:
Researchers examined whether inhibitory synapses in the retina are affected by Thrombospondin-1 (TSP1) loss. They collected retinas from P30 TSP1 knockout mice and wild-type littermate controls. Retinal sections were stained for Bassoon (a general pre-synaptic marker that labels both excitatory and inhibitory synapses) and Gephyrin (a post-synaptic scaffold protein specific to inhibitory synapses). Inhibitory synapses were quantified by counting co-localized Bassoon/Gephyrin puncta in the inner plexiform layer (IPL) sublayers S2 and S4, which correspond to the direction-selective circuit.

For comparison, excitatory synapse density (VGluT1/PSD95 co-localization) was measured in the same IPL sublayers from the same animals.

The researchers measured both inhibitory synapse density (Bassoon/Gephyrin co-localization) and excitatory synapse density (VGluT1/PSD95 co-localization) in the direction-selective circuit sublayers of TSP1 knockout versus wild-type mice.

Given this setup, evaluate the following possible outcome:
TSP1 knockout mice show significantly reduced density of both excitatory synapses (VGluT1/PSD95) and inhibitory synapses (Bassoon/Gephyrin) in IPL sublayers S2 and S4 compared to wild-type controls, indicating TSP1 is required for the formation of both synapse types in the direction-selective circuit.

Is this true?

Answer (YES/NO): YES